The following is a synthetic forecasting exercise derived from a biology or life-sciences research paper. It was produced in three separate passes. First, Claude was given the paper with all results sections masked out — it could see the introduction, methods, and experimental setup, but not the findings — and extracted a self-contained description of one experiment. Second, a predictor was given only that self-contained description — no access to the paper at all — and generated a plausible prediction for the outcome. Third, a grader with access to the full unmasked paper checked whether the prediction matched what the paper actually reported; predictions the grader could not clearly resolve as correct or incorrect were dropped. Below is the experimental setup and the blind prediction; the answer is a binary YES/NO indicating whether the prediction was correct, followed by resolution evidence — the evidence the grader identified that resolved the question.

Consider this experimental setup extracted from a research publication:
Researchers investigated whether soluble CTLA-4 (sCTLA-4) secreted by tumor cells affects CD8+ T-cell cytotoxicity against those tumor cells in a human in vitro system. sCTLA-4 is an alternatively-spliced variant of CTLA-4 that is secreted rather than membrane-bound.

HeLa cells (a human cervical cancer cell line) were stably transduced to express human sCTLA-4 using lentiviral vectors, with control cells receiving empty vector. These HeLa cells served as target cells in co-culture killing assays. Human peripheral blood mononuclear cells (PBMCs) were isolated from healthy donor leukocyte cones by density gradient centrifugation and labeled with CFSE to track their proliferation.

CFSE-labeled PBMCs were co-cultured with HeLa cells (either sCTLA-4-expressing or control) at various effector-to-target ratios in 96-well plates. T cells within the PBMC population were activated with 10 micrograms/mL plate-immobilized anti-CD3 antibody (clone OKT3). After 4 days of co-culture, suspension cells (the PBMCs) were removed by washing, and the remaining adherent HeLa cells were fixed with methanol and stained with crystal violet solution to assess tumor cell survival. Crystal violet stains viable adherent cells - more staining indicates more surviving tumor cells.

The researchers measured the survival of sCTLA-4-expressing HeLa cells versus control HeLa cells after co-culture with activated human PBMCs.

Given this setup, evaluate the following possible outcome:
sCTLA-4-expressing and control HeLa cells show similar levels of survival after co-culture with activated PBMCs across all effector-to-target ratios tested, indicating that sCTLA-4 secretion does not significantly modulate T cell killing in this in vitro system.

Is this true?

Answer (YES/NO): NO